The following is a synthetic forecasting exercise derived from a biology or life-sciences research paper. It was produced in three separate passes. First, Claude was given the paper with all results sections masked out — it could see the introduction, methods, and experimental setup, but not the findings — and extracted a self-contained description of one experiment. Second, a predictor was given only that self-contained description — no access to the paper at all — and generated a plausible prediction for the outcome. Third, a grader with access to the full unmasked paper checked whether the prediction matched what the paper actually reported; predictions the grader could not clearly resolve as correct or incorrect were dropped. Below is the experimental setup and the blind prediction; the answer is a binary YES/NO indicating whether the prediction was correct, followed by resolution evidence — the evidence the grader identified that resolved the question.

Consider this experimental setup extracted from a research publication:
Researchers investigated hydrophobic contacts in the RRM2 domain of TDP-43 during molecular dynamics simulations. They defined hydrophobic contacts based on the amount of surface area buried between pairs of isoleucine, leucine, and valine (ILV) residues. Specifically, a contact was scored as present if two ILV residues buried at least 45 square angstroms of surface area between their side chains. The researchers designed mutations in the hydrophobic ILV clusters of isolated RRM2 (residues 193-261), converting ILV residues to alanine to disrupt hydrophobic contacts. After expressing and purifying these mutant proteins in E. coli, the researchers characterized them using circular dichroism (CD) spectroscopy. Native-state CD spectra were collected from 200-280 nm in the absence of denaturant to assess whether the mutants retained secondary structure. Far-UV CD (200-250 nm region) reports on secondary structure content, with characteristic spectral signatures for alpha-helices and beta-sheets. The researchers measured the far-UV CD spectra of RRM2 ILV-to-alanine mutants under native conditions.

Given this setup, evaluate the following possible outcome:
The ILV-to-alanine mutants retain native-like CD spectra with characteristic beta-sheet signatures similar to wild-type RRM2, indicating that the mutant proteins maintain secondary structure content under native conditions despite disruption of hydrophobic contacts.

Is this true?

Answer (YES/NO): NO